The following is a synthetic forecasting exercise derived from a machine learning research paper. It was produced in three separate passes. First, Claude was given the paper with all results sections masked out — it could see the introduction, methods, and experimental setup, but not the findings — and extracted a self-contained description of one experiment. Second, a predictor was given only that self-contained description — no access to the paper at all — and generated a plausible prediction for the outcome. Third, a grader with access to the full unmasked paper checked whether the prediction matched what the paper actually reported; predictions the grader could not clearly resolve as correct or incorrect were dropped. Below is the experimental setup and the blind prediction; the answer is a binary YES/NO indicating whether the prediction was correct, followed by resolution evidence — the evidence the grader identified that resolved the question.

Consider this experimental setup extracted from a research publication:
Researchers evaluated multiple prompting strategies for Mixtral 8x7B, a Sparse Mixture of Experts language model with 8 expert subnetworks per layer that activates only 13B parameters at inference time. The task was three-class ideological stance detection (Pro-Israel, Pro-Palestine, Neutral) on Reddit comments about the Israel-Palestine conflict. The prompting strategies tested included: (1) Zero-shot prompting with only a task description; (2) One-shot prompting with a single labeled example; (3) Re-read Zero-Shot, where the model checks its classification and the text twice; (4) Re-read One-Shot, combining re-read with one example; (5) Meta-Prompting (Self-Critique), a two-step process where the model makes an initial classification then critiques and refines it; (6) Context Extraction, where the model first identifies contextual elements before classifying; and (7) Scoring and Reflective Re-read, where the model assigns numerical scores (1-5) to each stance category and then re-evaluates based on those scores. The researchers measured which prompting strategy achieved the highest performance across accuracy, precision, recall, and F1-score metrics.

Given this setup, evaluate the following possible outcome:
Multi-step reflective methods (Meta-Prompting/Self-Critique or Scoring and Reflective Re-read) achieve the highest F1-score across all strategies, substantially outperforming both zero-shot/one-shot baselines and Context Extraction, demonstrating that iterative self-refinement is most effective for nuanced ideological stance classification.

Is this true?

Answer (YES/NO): NO